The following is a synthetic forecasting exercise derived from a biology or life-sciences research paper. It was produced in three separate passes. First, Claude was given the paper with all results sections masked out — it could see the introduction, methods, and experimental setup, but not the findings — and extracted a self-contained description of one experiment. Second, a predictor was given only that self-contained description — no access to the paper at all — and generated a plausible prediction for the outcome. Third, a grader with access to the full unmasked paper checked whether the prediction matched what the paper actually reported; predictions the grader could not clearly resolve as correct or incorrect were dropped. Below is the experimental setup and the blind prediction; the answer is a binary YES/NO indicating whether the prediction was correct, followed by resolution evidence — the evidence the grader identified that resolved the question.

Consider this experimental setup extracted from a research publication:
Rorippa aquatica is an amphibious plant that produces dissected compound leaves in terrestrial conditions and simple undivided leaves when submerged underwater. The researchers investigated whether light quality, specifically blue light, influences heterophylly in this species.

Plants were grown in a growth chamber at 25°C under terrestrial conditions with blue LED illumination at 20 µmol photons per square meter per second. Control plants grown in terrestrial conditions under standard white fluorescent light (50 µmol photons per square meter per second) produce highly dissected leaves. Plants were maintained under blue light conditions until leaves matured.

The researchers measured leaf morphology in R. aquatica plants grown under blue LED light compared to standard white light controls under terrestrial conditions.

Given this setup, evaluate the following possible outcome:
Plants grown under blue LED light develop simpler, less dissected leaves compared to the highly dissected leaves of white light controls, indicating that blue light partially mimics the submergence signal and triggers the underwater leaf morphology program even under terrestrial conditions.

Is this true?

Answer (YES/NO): NO